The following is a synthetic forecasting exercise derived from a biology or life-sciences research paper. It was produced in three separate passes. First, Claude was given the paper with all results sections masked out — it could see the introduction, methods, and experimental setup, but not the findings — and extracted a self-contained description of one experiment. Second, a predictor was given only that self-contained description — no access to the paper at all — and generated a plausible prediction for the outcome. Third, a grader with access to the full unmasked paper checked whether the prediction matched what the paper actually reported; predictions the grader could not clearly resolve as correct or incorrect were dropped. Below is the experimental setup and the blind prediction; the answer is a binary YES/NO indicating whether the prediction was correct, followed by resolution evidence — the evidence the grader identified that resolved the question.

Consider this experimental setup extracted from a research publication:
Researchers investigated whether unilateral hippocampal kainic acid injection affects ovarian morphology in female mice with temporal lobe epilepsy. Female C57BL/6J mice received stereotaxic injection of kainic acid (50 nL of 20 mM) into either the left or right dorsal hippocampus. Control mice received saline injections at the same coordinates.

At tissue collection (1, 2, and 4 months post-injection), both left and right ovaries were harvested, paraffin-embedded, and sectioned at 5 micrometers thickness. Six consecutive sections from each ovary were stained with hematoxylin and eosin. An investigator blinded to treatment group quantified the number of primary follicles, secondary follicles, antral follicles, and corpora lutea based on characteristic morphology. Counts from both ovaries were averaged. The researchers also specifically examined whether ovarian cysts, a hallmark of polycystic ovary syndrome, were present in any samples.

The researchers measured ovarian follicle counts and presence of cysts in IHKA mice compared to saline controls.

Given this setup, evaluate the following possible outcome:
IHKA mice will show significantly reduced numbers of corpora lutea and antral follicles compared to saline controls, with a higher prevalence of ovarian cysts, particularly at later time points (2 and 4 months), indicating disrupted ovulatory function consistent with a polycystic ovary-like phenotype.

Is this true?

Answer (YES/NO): NO